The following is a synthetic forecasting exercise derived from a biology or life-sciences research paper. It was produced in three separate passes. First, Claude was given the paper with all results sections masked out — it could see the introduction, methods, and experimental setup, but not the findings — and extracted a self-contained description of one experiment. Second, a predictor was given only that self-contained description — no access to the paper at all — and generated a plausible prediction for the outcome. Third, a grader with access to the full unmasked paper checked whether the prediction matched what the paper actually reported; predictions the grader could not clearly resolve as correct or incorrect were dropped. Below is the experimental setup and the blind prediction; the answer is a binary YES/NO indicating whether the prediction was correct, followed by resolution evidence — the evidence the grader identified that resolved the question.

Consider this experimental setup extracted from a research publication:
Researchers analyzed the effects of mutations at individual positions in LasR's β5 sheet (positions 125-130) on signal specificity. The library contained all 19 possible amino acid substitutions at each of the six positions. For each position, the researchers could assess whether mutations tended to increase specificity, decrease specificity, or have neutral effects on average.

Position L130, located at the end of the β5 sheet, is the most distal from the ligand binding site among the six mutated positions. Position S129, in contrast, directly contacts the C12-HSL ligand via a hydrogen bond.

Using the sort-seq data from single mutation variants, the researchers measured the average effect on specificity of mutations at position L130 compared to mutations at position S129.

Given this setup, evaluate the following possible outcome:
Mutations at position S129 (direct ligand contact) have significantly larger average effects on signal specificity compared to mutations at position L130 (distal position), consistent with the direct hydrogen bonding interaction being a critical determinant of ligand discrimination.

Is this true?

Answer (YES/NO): NO